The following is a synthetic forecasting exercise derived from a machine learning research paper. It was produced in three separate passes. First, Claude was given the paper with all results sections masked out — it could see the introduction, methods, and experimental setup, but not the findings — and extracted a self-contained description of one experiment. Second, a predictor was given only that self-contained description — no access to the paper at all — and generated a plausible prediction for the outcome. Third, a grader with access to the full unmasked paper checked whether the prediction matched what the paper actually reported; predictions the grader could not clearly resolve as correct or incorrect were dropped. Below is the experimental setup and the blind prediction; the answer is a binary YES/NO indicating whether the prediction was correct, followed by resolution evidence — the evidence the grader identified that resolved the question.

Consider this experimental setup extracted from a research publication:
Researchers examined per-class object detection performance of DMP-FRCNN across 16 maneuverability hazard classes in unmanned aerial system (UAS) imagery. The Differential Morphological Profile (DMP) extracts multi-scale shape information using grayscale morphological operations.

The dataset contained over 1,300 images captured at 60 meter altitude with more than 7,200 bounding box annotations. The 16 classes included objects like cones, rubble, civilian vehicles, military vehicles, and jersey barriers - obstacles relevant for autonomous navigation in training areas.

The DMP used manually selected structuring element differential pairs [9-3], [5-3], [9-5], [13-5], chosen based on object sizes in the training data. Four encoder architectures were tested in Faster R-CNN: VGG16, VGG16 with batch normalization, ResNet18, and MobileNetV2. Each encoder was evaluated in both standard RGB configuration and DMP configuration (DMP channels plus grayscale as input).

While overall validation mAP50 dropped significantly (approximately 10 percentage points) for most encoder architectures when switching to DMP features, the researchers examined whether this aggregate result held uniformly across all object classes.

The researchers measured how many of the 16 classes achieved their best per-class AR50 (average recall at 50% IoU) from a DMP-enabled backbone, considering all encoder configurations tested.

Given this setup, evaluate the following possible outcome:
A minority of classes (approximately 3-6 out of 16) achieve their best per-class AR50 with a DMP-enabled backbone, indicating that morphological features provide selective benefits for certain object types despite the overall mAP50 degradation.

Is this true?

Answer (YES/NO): NO